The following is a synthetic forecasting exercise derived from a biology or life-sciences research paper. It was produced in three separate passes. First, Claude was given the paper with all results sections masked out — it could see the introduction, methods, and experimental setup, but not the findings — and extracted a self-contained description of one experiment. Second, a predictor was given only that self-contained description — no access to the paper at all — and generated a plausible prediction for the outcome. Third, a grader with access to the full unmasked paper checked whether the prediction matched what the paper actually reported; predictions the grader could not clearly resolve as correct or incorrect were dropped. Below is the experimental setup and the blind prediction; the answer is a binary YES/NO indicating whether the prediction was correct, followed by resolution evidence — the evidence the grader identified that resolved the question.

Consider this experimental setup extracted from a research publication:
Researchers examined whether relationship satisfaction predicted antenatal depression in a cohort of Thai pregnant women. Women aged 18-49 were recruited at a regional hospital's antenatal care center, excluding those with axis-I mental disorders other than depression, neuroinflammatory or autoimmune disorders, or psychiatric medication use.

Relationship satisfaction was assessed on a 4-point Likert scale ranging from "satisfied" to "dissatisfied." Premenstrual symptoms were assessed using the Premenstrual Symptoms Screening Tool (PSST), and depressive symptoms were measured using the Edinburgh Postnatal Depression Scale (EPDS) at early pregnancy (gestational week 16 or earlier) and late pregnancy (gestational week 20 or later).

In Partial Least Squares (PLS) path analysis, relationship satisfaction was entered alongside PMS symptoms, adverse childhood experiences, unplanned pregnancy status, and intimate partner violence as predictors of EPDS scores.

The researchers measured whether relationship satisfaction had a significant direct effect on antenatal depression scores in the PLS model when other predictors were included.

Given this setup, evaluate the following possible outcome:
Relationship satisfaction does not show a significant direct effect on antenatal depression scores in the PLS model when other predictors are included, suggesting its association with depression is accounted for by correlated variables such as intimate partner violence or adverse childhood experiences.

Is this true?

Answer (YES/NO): NO